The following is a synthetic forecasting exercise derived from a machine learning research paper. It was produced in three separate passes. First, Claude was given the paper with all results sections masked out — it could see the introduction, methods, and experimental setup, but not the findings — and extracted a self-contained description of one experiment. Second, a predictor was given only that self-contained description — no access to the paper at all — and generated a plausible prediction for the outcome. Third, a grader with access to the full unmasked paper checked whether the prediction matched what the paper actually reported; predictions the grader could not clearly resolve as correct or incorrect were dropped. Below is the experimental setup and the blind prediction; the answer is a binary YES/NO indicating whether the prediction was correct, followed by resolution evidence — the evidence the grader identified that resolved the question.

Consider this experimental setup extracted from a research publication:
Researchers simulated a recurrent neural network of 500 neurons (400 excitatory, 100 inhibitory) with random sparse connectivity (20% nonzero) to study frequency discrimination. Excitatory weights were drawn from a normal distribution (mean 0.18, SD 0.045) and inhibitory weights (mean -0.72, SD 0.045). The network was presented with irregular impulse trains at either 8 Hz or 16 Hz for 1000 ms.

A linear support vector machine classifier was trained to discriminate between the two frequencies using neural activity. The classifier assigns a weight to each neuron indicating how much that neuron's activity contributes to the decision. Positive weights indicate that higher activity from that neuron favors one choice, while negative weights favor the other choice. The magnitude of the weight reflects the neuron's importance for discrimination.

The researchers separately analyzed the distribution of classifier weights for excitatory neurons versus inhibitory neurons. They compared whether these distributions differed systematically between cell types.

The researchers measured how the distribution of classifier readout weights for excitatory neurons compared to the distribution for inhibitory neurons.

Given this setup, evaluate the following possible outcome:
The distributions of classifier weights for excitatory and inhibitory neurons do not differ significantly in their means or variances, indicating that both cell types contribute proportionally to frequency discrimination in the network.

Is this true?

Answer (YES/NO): YES